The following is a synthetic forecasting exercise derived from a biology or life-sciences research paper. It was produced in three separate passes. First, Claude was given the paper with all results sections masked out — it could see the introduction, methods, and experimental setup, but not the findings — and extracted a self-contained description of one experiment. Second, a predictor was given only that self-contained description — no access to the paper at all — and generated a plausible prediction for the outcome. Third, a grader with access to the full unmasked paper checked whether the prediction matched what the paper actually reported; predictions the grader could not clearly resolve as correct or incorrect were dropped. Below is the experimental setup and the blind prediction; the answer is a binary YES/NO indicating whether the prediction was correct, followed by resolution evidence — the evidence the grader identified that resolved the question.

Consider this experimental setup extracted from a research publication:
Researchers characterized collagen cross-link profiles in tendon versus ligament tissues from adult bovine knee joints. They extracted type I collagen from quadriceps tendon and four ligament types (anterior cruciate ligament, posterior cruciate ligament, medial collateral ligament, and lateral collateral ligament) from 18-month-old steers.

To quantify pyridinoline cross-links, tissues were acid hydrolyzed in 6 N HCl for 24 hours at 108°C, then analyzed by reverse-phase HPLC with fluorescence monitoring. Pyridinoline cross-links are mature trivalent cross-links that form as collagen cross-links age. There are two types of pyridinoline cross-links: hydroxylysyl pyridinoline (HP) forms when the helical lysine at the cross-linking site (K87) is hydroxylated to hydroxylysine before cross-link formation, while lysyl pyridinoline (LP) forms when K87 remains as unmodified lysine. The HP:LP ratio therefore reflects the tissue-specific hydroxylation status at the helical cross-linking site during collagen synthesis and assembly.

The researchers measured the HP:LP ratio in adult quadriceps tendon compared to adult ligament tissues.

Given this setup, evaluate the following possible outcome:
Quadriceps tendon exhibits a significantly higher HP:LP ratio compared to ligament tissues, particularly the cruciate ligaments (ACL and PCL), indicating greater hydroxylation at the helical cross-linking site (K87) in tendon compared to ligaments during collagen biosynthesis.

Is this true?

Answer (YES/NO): NO